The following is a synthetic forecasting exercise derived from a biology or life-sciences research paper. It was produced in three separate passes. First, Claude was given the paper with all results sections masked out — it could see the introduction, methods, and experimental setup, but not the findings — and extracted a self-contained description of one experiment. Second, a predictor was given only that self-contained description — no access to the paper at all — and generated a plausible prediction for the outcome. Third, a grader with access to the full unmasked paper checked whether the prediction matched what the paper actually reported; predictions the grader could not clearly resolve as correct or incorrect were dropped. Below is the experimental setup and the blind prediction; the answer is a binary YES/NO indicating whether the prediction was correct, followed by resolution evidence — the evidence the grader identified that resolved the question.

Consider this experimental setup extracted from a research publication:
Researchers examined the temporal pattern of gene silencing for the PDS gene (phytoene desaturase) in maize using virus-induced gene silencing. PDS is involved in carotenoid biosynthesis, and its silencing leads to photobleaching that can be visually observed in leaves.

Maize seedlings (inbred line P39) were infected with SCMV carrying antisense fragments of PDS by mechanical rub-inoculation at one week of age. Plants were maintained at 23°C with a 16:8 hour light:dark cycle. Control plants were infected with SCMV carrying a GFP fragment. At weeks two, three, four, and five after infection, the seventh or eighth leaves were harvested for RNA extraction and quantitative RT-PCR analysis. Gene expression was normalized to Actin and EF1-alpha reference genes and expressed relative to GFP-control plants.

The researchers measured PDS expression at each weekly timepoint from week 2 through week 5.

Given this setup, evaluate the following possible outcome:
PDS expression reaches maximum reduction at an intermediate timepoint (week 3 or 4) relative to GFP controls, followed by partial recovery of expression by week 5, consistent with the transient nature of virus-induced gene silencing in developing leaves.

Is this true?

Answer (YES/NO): NO